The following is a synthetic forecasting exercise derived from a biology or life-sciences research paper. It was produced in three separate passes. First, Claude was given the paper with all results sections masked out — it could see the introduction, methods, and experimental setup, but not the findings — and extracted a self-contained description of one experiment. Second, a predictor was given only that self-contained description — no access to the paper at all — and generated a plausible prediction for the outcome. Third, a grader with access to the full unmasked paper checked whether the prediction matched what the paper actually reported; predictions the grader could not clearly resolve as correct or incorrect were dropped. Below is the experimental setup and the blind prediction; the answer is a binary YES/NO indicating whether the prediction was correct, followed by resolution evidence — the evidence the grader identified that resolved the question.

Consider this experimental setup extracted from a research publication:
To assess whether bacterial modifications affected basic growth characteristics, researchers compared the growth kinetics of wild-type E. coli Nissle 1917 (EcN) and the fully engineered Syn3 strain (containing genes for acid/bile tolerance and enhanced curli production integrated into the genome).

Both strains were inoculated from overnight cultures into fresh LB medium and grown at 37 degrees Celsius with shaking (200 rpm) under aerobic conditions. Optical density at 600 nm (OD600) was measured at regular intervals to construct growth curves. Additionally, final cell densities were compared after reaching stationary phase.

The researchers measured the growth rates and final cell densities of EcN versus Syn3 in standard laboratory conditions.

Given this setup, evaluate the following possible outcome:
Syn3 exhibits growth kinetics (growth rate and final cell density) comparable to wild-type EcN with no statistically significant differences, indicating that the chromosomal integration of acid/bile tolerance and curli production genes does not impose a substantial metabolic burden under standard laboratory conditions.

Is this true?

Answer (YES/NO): YES